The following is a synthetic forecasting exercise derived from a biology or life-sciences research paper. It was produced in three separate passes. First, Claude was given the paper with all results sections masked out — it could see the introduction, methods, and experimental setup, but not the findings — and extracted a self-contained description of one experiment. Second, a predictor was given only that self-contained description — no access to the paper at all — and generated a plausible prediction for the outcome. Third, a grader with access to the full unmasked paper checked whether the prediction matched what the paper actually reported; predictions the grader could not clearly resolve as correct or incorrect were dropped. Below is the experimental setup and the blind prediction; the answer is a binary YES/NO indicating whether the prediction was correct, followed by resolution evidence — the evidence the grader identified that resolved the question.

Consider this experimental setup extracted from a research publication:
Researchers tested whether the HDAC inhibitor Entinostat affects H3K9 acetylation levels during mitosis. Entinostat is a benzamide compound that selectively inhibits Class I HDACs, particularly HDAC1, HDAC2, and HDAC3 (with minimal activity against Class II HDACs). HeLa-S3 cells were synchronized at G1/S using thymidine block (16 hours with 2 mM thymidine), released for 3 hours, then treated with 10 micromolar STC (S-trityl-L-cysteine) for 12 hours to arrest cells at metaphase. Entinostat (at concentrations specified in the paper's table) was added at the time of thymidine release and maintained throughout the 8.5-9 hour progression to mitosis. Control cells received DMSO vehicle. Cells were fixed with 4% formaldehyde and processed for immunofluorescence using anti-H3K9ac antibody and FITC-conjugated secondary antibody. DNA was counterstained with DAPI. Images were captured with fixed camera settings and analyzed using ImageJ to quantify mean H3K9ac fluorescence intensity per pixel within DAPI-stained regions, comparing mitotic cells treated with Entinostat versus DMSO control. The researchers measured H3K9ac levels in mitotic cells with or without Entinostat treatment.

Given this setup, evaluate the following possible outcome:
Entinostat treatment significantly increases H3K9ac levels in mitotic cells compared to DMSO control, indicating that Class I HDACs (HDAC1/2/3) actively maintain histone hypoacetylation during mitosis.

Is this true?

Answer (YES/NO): YES